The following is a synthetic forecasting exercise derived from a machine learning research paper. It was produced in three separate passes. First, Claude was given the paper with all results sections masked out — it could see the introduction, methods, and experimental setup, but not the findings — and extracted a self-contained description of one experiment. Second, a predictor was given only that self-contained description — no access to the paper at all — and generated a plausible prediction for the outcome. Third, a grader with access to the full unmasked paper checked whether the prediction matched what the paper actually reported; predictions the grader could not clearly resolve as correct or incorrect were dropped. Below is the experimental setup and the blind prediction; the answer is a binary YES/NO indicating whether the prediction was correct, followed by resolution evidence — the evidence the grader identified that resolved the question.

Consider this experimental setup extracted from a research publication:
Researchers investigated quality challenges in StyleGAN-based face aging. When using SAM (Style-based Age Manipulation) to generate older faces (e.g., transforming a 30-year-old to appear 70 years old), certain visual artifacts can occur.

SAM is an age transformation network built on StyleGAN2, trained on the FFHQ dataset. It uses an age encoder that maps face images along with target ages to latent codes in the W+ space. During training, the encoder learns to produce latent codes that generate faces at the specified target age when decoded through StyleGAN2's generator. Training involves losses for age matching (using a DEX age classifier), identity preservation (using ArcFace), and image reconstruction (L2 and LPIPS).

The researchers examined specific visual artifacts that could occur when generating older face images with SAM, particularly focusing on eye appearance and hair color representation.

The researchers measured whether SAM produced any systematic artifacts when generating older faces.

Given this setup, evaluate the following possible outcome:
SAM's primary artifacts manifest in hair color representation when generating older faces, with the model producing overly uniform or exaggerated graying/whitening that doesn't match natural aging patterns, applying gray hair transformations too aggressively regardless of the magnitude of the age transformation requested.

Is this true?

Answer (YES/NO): NO